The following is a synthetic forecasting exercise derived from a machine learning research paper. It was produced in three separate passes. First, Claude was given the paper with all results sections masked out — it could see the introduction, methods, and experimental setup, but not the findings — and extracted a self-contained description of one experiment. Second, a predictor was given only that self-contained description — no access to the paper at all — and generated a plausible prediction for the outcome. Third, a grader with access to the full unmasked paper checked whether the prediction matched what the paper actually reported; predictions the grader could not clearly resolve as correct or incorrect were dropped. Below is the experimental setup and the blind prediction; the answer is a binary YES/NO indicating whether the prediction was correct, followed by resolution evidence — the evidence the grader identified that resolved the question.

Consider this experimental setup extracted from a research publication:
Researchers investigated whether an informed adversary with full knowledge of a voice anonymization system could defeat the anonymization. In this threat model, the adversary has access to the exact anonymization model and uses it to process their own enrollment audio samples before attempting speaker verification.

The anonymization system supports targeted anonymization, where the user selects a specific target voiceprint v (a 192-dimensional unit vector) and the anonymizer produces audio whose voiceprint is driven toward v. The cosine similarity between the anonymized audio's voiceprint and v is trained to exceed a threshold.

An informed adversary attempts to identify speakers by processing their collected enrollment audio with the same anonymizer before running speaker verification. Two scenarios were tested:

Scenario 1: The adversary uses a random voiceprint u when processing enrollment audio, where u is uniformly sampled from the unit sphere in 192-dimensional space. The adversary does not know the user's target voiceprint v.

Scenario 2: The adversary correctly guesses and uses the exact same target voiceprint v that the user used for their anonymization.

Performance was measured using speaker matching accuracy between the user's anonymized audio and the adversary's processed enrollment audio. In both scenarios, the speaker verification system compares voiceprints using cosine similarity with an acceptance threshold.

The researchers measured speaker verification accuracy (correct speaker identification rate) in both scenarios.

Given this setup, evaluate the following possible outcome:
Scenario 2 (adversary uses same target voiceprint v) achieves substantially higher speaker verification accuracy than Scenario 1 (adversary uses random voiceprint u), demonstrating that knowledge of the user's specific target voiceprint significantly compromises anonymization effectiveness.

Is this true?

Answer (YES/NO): NO